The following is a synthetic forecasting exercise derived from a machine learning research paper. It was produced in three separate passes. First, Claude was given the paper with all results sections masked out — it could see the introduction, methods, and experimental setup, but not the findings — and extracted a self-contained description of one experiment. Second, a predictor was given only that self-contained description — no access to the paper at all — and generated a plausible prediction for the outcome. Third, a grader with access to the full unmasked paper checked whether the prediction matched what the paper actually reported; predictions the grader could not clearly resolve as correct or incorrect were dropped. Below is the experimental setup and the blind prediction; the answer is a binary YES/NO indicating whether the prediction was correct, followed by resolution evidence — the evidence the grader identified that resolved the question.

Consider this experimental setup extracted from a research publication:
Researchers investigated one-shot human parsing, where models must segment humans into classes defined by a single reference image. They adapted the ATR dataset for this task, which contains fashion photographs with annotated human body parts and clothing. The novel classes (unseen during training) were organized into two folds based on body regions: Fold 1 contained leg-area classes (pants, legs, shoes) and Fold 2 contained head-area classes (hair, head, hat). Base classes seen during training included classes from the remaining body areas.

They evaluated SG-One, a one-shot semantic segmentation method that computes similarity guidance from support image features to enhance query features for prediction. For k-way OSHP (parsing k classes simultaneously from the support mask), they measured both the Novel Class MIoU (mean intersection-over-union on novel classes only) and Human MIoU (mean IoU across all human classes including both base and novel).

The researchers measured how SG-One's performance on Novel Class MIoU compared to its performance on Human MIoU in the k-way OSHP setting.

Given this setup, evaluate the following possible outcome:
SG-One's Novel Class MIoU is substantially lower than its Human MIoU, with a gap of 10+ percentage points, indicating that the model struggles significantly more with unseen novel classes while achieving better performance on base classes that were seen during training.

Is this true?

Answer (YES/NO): YES